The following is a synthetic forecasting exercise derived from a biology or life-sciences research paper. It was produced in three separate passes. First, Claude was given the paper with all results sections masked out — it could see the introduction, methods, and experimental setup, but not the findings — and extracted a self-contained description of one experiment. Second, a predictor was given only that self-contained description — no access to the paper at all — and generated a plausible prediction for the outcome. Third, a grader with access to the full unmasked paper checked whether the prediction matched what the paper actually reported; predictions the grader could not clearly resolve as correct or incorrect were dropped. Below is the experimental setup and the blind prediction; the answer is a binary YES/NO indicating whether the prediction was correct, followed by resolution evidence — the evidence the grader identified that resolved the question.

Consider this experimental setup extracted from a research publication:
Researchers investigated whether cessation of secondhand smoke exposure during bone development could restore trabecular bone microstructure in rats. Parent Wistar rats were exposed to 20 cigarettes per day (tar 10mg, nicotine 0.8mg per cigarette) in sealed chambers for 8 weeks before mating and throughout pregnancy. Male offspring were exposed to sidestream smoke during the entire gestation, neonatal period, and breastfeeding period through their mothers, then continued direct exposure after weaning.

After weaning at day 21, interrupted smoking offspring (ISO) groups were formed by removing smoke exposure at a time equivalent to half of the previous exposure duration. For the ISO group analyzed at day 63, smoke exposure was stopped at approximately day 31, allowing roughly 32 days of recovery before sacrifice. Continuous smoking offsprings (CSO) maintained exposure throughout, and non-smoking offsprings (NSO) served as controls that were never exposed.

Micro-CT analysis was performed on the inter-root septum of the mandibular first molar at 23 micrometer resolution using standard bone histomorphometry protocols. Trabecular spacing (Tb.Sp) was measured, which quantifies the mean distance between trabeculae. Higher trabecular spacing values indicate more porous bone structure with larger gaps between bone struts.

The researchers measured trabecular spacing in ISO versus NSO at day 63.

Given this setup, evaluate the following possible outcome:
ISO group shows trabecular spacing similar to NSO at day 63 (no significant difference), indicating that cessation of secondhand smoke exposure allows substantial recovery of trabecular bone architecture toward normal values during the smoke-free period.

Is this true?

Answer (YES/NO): YES